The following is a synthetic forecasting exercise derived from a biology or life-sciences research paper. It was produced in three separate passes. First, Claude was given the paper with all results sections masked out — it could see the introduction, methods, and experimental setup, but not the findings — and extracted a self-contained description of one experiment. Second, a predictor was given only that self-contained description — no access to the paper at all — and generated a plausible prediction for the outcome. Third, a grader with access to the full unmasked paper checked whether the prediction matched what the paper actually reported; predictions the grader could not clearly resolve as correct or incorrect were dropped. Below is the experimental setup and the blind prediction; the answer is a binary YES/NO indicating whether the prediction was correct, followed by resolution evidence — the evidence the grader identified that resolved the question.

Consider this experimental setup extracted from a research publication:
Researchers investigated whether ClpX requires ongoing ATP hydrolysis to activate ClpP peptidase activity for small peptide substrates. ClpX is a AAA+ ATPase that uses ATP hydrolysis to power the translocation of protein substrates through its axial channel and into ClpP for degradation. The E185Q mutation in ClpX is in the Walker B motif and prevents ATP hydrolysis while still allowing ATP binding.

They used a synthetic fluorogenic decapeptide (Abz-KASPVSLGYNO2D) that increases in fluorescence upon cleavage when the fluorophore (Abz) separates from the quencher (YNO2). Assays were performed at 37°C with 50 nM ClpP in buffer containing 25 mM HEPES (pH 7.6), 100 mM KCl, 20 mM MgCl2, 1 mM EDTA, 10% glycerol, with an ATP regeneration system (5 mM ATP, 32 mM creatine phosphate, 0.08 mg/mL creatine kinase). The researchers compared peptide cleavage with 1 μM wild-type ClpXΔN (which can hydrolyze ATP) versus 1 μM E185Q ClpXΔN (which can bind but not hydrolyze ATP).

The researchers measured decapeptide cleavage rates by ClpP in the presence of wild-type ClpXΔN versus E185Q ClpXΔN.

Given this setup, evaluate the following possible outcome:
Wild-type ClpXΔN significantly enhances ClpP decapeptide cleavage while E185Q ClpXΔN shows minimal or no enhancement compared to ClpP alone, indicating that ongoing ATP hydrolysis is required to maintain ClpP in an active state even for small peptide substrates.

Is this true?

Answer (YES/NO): NO